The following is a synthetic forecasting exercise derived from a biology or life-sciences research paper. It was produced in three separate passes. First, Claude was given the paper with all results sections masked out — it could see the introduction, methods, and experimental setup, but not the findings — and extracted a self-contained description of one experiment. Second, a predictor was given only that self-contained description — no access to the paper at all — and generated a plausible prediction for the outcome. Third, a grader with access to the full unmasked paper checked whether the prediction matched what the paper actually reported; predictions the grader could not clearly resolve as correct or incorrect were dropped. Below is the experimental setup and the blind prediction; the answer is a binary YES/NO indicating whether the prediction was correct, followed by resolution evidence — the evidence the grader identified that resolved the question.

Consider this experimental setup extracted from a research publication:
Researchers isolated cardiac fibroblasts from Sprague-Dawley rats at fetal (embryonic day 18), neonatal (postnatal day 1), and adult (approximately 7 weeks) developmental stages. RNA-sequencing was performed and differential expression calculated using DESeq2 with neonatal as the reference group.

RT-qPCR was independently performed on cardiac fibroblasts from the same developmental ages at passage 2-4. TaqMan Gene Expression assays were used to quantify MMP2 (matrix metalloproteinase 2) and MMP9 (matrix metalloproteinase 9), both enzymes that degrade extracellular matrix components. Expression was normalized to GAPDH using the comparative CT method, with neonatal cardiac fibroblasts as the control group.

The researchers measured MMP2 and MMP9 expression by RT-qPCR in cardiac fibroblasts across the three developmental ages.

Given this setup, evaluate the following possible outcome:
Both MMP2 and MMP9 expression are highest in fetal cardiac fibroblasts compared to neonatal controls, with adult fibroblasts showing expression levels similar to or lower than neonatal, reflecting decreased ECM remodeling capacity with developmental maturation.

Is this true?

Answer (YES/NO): NO